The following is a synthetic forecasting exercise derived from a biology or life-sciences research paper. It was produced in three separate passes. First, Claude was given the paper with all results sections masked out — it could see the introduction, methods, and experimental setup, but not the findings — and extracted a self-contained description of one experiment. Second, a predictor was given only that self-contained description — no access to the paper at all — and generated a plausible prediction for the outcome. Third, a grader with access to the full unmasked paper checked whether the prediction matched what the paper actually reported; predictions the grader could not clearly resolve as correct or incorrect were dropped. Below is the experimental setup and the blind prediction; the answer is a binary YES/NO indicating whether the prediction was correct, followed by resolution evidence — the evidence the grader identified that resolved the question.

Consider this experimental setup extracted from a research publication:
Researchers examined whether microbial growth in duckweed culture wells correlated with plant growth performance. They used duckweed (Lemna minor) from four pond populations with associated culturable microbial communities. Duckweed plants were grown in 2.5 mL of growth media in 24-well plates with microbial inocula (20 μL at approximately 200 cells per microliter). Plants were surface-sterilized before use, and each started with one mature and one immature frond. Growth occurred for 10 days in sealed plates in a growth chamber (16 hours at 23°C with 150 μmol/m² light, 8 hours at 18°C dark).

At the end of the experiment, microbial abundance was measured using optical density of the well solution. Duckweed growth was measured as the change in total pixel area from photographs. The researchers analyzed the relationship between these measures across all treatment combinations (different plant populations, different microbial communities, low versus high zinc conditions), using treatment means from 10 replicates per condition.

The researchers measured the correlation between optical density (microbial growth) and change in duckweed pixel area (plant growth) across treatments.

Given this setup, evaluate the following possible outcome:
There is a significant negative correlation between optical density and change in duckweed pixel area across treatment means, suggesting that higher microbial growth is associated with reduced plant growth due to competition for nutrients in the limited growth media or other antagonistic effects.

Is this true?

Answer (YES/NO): NO